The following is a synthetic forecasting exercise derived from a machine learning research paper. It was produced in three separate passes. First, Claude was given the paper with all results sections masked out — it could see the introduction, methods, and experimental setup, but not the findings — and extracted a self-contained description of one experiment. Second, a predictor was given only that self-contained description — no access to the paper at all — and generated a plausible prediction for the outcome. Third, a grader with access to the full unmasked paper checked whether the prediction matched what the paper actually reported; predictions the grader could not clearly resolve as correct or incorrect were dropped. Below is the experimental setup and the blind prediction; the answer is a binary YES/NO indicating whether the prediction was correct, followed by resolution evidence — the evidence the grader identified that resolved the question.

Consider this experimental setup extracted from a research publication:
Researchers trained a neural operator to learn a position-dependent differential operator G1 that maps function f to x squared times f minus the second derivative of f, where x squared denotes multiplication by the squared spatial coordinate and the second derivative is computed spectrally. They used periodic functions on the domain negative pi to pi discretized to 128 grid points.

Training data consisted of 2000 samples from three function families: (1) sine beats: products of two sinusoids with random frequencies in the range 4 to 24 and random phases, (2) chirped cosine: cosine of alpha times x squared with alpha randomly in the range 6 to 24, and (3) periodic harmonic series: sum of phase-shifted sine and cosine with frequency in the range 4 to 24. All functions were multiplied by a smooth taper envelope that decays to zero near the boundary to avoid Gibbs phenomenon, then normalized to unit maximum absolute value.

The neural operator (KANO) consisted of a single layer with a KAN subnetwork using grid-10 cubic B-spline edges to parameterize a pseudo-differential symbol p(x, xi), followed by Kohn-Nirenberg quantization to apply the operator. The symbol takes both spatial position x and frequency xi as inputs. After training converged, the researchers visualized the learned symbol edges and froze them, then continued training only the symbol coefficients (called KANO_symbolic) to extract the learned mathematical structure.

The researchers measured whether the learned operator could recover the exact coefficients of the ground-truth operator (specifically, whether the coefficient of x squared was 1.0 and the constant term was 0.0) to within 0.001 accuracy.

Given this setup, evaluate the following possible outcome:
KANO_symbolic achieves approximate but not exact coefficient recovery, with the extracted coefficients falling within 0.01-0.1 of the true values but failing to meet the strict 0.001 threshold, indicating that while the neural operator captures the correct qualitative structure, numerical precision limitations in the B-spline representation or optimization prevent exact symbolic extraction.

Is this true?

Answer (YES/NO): NO